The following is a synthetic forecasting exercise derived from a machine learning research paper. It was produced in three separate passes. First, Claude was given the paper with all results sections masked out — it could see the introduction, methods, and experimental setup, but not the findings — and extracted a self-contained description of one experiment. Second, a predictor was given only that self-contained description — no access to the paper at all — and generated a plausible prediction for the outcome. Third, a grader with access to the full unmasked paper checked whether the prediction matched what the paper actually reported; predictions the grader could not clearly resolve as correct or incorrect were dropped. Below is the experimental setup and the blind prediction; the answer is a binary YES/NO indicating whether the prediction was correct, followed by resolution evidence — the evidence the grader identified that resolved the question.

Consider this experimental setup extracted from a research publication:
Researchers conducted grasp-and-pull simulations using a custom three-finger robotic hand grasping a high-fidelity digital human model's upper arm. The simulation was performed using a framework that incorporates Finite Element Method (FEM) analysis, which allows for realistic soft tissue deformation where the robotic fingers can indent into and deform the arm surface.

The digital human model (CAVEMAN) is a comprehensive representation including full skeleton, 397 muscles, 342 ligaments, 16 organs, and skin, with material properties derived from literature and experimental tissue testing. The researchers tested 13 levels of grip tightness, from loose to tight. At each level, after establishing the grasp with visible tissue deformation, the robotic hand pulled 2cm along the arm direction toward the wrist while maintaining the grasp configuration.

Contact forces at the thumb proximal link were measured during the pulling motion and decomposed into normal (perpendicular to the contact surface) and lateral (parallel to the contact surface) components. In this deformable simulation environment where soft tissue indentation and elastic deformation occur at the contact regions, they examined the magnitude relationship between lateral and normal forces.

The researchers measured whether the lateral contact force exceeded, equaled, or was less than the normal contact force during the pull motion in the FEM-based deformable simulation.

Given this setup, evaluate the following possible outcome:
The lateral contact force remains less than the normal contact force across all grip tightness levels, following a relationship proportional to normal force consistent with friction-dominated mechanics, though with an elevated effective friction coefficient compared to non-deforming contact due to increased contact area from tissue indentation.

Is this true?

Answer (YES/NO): NO